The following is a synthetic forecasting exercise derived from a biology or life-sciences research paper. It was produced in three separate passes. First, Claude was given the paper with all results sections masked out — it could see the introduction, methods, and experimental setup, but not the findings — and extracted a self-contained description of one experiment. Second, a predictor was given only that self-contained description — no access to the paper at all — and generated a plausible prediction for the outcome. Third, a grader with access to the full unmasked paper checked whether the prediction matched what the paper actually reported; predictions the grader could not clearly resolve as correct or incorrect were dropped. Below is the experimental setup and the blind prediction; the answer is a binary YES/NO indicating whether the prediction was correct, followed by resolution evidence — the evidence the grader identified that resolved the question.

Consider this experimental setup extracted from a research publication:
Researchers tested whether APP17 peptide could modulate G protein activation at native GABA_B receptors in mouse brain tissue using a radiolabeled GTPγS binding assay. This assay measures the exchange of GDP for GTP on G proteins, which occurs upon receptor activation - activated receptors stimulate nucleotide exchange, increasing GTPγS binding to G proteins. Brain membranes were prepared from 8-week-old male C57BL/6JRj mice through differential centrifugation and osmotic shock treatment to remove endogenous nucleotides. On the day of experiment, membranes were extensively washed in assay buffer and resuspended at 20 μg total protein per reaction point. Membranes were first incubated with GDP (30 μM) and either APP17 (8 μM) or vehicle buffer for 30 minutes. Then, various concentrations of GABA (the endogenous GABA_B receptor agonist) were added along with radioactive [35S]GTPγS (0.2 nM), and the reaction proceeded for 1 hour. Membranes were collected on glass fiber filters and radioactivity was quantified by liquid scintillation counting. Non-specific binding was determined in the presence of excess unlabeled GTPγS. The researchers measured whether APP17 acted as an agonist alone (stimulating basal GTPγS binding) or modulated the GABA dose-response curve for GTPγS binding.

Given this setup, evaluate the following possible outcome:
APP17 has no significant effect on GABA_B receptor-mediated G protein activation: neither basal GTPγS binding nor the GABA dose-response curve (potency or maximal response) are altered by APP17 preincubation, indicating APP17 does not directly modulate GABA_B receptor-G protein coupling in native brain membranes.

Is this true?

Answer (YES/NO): YES